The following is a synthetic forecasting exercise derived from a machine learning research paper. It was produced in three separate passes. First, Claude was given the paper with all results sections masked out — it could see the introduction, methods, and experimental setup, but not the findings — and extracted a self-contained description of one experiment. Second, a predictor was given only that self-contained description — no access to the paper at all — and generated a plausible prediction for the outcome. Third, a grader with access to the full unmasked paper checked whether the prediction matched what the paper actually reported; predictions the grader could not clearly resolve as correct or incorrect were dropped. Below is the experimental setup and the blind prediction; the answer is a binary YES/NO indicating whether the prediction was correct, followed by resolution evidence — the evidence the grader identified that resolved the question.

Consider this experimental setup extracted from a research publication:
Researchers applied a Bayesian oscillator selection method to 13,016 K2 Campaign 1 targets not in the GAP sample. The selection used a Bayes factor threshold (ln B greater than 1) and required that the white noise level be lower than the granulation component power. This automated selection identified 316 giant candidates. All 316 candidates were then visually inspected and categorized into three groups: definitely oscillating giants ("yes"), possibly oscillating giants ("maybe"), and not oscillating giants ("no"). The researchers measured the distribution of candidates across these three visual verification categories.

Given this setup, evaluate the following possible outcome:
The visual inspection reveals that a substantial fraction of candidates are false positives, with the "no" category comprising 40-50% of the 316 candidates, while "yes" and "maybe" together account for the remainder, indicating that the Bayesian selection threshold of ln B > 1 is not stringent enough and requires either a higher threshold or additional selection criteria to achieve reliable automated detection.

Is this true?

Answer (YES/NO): NO